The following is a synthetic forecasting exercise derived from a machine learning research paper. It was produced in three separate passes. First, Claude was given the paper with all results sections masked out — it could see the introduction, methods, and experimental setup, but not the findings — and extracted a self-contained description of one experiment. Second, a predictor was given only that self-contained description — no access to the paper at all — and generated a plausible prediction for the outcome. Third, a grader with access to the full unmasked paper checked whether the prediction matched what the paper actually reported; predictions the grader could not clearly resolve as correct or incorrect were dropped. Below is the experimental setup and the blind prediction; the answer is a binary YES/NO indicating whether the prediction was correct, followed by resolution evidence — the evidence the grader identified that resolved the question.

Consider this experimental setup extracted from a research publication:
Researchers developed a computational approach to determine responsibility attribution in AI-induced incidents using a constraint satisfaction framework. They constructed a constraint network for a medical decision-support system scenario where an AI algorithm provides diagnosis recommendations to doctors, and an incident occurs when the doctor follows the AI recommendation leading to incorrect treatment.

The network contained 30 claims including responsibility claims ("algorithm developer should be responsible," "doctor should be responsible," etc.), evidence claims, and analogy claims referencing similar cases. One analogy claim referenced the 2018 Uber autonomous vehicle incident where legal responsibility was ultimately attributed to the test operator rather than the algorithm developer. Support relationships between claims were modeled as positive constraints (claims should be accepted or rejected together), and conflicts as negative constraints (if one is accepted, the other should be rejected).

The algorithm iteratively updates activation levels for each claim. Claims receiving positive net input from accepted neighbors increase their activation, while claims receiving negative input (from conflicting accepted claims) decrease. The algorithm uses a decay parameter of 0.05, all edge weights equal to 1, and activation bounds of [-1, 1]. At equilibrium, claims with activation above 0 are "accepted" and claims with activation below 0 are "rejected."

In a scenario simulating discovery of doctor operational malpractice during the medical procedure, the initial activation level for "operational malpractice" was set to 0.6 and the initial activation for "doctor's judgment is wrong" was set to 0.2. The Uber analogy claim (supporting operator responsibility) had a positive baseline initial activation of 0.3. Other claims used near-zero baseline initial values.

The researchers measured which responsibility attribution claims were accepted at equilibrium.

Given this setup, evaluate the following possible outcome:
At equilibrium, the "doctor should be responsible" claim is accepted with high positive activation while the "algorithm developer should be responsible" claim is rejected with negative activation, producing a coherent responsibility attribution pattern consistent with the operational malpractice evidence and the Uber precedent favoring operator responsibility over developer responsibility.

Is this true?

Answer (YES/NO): YES